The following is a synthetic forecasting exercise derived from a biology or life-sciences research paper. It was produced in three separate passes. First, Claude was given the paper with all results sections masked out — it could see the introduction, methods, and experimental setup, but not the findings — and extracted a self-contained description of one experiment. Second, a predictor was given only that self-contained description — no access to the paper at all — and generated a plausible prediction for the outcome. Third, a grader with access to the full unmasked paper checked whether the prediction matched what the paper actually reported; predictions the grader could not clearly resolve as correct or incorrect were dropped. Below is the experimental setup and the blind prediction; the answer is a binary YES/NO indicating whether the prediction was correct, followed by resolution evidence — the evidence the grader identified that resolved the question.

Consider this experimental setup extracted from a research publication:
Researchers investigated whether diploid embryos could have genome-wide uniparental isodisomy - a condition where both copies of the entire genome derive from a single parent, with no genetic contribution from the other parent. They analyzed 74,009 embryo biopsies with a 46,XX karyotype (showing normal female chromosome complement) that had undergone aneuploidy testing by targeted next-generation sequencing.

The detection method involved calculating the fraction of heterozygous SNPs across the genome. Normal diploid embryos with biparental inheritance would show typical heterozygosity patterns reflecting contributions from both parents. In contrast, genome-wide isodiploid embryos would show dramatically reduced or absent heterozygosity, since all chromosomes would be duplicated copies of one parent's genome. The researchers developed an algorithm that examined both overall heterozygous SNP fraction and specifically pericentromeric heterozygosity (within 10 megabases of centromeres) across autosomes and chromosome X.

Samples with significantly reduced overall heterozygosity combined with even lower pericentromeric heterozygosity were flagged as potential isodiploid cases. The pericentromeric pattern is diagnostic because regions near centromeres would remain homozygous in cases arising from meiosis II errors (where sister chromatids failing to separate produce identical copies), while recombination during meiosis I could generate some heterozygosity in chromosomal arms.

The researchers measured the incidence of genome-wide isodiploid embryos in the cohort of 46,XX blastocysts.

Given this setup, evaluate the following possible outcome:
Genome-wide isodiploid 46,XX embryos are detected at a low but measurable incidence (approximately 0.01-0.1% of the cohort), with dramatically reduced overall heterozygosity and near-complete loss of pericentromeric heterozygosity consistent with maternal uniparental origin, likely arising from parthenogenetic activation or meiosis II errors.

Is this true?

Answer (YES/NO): YES